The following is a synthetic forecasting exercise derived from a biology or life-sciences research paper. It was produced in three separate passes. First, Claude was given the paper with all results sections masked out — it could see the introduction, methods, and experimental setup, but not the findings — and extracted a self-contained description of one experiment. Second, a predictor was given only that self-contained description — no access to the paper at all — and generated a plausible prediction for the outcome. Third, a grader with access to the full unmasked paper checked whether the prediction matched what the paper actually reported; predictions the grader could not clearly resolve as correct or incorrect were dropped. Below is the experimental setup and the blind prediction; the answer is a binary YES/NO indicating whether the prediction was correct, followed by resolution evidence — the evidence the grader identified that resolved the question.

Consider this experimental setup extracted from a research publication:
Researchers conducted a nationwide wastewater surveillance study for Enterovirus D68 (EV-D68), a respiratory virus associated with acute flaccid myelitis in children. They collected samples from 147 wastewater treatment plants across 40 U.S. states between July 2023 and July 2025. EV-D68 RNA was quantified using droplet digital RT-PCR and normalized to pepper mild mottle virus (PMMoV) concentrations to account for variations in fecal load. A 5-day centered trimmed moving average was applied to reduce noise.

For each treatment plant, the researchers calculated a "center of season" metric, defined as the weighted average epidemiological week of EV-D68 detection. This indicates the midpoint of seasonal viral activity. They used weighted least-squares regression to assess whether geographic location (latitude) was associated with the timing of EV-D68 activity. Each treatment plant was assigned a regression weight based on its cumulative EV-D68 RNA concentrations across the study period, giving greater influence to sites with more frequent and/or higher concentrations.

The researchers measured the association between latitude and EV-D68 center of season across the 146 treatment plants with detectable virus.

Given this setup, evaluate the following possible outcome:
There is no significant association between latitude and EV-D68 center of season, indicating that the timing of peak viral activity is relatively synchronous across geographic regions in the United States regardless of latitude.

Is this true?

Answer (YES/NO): NO